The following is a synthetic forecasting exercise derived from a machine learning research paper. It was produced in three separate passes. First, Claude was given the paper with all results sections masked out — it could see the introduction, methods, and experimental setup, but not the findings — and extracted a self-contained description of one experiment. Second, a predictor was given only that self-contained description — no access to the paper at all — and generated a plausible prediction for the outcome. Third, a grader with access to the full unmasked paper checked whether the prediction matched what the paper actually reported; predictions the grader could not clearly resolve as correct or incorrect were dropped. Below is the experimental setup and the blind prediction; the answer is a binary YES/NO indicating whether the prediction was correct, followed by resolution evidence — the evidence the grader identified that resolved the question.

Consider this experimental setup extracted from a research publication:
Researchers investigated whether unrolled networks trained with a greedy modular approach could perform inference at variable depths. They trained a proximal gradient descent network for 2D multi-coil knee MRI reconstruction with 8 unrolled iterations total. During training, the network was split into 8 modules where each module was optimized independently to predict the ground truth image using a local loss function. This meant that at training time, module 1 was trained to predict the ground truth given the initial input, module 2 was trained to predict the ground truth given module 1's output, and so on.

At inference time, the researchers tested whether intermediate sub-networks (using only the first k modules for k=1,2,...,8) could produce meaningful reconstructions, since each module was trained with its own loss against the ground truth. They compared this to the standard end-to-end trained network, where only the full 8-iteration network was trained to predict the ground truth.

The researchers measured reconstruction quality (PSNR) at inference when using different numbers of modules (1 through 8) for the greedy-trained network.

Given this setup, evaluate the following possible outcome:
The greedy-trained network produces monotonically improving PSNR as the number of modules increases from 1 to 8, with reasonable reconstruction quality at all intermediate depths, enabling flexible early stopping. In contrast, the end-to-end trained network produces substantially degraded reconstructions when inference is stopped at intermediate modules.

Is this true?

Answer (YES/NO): YES